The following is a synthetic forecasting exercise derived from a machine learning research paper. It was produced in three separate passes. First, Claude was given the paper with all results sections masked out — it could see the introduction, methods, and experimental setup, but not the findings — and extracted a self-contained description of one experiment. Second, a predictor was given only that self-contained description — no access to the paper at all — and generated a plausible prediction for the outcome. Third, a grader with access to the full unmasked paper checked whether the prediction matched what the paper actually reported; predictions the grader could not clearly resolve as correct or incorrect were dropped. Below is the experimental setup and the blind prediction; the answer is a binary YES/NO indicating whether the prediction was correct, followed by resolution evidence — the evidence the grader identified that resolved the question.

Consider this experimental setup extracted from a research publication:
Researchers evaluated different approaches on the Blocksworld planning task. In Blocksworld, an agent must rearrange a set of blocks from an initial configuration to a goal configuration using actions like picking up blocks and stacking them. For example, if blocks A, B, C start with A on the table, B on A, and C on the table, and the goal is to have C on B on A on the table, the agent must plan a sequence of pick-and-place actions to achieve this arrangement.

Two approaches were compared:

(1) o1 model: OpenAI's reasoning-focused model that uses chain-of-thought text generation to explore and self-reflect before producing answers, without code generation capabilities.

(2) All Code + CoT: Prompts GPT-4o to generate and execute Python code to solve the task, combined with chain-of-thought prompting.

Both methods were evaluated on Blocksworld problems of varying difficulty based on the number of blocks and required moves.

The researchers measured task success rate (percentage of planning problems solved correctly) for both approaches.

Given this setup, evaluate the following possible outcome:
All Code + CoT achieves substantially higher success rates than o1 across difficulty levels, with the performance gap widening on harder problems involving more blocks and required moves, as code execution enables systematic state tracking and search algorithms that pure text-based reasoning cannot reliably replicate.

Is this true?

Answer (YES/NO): NO